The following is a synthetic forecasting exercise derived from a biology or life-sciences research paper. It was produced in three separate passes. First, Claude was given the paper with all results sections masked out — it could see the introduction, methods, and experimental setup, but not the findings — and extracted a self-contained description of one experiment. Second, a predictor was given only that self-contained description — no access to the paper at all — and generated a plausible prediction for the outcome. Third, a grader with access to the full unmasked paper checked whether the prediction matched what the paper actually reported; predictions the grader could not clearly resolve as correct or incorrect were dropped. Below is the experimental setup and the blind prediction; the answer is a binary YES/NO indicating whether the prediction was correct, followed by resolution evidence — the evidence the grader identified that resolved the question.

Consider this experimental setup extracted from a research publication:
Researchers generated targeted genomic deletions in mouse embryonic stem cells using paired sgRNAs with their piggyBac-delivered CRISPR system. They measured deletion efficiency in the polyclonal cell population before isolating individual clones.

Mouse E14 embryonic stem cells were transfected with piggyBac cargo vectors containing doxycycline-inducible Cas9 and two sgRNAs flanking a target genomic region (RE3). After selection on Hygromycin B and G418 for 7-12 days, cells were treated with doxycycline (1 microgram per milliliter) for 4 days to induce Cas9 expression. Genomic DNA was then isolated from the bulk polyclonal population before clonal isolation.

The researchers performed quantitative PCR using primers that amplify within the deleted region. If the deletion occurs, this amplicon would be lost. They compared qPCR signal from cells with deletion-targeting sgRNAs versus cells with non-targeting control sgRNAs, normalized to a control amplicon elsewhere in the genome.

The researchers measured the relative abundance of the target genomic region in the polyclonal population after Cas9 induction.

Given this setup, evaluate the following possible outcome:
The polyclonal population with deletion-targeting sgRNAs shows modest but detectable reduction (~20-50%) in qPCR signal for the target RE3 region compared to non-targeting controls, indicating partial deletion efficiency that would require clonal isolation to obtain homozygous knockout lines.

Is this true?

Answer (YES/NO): NO